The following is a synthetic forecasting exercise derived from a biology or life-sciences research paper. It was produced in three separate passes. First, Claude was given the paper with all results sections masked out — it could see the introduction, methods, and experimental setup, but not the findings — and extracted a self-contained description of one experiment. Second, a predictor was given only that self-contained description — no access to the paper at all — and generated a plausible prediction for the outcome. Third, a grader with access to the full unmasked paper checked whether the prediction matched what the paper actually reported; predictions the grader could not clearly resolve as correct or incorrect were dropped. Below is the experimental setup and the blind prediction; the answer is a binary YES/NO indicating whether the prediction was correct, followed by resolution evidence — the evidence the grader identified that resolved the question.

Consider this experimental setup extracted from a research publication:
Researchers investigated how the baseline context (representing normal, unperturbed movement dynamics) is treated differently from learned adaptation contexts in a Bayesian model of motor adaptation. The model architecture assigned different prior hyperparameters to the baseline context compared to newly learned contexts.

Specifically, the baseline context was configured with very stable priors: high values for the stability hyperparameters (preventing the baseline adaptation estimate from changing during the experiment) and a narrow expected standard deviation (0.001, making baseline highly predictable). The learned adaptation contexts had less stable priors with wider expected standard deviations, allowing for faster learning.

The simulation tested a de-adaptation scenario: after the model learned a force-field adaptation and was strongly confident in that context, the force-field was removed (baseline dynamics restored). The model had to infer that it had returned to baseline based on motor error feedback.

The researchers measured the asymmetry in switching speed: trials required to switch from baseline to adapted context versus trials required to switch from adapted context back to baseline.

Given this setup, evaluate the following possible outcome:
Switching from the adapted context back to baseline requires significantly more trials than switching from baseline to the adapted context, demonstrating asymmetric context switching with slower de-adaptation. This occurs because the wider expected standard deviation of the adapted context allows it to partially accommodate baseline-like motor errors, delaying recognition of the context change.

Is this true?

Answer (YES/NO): NO